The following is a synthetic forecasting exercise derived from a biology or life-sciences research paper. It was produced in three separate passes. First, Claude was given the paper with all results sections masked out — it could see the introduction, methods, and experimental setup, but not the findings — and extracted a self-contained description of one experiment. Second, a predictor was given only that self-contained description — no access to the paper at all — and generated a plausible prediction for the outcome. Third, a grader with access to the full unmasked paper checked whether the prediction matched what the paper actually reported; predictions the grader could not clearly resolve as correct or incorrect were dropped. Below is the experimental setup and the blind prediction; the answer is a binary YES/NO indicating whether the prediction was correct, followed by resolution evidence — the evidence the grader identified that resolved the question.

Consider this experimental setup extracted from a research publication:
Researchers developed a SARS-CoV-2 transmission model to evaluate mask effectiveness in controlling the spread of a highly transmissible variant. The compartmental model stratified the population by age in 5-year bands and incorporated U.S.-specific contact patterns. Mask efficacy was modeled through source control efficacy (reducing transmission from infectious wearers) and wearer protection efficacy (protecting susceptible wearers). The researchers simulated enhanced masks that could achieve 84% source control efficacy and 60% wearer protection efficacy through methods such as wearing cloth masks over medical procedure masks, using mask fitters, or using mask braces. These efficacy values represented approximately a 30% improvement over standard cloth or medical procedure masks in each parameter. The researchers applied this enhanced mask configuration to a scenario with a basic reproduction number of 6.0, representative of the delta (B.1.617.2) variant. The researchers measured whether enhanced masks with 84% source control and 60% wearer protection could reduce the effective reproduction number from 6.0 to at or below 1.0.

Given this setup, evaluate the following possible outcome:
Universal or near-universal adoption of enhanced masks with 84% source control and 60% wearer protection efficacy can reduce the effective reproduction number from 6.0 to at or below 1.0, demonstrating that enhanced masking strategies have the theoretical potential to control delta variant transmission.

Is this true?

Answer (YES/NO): NO